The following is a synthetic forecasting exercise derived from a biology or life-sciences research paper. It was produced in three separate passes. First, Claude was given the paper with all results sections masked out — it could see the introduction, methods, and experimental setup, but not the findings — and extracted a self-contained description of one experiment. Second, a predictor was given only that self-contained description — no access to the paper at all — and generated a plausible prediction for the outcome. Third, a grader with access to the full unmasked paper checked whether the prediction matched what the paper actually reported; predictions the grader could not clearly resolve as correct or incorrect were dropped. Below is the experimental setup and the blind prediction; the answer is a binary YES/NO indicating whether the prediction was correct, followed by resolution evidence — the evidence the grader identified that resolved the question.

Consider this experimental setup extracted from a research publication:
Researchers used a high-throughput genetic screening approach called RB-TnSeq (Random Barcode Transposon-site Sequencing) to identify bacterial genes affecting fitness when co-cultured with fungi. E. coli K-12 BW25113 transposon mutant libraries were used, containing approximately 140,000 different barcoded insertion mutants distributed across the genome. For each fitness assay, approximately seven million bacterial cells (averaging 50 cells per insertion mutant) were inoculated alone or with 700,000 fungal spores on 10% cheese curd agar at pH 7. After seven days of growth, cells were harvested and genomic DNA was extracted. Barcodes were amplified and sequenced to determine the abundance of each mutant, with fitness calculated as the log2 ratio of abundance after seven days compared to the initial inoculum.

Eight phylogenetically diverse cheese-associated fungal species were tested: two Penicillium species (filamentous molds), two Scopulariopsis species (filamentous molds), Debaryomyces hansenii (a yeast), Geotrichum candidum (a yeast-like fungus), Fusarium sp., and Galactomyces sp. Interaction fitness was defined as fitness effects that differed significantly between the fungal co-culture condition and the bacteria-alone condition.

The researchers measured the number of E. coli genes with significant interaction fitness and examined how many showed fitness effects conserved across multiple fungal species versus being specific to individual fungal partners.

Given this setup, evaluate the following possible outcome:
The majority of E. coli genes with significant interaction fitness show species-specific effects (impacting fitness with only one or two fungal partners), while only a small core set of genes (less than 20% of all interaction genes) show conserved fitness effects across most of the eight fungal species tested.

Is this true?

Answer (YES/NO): NO